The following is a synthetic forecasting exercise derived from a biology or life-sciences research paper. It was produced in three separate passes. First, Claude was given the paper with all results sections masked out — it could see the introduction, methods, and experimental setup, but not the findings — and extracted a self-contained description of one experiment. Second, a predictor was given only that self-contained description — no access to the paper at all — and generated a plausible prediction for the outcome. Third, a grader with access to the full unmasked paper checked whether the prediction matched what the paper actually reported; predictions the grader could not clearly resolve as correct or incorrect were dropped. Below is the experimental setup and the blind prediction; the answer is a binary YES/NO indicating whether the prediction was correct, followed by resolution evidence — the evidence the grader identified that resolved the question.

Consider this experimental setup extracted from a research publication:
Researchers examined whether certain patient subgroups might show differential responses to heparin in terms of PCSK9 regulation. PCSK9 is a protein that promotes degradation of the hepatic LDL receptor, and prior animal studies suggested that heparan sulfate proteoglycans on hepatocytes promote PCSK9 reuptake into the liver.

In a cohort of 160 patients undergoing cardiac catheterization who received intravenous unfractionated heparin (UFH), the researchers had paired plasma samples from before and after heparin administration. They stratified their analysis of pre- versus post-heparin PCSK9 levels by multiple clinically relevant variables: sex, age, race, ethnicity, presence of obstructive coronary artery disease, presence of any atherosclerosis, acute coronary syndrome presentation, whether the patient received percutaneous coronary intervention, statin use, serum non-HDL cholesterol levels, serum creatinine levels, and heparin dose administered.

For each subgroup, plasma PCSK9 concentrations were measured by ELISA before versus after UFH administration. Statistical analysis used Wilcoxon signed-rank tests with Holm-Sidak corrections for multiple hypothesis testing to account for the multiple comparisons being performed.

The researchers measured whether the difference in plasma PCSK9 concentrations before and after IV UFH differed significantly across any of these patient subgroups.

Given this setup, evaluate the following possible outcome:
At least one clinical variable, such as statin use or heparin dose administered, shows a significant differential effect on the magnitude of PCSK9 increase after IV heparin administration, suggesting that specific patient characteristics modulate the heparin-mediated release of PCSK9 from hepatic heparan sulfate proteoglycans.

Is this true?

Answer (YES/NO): NO